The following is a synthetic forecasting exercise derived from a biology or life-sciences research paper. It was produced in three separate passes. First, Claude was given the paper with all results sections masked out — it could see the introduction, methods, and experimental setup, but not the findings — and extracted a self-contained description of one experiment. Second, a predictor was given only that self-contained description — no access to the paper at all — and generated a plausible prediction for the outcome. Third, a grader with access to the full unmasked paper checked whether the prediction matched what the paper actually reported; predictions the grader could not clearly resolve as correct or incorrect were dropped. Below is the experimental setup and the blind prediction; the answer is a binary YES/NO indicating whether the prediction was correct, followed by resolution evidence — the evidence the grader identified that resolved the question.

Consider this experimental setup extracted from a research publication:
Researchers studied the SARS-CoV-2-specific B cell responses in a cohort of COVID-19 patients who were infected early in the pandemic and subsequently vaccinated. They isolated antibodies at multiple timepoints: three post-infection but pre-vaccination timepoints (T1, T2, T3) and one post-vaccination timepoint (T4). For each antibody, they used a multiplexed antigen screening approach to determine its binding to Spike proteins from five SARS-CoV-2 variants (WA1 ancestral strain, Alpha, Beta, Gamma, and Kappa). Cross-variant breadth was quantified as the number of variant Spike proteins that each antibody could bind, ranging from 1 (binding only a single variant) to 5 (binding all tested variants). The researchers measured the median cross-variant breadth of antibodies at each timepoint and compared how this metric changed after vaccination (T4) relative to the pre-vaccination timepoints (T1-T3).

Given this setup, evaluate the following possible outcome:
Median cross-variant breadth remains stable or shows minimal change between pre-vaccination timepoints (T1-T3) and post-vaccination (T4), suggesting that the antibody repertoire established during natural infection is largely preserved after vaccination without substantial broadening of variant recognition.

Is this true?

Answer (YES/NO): NO